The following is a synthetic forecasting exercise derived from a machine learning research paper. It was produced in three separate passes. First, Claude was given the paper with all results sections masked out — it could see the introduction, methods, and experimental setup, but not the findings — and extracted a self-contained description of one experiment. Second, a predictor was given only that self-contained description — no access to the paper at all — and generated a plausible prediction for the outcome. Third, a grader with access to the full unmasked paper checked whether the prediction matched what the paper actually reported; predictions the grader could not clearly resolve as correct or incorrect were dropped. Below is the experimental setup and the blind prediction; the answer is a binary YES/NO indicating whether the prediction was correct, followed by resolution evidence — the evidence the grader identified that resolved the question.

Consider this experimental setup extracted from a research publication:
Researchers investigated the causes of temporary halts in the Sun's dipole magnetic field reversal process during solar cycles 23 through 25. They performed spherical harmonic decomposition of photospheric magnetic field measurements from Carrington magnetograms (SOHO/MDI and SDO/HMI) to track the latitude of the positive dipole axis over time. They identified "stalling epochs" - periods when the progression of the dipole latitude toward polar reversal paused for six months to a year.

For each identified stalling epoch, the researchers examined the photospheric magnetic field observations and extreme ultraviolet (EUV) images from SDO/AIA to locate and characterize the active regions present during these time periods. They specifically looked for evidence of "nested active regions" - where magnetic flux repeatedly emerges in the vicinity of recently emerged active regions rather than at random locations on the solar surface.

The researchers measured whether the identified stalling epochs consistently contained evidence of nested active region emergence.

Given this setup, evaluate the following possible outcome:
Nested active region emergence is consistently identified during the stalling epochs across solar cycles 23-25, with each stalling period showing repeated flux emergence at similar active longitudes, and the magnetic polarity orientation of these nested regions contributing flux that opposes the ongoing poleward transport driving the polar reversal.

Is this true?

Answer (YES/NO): NO